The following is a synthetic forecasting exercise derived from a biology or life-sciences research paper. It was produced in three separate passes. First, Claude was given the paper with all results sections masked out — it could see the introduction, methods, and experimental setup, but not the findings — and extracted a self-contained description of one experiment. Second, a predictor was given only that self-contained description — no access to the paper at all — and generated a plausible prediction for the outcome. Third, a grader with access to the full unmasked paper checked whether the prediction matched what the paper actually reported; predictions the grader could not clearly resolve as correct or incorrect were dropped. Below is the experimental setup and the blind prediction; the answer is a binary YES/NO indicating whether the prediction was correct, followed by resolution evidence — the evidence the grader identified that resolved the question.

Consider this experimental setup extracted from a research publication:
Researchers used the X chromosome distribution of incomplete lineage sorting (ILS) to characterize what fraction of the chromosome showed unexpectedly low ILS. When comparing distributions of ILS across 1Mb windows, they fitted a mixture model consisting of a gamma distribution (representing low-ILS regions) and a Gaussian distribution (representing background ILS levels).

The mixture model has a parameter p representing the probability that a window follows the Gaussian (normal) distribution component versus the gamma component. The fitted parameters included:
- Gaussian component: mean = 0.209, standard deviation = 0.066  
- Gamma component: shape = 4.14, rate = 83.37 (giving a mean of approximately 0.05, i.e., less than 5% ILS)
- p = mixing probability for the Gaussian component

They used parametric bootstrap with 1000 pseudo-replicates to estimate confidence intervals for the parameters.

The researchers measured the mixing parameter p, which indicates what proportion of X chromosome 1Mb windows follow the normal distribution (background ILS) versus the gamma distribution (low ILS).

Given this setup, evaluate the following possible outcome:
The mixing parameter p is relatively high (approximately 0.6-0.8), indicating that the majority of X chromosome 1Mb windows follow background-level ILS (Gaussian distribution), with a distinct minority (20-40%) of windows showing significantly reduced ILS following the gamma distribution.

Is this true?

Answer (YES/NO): YES